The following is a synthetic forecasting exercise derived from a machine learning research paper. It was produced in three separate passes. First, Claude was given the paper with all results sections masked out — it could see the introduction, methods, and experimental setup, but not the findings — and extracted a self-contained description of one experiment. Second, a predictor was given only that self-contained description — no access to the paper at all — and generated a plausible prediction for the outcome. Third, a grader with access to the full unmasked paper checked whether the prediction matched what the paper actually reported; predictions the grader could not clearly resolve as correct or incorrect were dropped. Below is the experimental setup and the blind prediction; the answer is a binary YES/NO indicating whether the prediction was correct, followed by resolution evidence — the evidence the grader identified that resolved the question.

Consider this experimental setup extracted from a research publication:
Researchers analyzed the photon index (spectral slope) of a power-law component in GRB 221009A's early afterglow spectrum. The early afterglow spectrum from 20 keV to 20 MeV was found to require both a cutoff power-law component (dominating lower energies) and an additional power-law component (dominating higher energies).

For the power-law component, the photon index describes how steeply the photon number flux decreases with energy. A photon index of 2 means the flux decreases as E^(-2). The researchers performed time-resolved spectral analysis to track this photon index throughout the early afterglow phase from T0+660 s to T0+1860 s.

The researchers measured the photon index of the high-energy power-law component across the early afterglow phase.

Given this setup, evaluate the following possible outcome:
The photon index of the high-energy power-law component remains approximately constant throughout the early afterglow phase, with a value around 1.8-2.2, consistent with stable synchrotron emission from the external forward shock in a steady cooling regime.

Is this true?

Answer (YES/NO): NO